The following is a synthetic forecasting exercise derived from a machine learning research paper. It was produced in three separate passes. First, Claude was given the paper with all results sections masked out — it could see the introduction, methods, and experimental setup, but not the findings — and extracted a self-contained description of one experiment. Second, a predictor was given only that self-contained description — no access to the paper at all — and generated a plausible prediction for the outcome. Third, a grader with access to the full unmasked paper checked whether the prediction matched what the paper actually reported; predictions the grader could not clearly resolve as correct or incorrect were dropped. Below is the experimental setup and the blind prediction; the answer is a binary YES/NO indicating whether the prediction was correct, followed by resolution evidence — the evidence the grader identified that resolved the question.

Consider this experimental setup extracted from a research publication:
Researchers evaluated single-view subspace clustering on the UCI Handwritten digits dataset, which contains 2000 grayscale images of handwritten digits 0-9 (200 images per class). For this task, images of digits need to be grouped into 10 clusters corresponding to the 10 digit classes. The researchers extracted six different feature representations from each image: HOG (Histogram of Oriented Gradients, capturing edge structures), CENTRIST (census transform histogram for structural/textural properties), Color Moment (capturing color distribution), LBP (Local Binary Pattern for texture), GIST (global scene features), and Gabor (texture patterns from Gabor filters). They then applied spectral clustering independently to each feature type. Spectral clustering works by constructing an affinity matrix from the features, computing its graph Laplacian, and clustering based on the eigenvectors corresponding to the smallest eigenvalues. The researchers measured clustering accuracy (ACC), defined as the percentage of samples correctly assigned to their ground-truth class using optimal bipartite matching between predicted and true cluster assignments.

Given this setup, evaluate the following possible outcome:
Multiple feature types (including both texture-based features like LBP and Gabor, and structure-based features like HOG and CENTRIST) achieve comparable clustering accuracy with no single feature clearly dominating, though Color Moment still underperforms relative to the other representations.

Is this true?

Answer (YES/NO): NO